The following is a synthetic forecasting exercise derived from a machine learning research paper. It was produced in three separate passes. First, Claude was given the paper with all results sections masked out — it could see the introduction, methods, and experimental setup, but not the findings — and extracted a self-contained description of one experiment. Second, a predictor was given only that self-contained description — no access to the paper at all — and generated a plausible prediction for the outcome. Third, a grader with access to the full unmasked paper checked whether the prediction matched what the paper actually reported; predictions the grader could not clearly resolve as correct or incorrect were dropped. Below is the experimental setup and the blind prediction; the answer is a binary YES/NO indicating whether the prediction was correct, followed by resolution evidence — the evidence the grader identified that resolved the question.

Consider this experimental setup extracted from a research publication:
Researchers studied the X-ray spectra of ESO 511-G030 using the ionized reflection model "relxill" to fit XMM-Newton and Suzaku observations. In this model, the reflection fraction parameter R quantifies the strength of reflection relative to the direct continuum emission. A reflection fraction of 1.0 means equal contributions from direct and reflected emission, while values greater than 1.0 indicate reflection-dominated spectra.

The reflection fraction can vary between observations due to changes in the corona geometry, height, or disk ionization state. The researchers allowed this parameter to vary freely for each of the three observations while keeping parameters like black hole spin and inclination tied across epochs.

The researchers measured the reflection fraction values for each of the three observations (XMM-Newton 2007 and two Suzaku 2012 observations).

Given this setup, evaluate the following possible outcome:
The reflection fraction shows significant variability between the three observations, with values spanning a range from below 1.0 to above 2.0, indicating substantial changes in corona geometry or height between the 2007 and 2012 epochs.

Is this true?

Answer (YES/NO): YES